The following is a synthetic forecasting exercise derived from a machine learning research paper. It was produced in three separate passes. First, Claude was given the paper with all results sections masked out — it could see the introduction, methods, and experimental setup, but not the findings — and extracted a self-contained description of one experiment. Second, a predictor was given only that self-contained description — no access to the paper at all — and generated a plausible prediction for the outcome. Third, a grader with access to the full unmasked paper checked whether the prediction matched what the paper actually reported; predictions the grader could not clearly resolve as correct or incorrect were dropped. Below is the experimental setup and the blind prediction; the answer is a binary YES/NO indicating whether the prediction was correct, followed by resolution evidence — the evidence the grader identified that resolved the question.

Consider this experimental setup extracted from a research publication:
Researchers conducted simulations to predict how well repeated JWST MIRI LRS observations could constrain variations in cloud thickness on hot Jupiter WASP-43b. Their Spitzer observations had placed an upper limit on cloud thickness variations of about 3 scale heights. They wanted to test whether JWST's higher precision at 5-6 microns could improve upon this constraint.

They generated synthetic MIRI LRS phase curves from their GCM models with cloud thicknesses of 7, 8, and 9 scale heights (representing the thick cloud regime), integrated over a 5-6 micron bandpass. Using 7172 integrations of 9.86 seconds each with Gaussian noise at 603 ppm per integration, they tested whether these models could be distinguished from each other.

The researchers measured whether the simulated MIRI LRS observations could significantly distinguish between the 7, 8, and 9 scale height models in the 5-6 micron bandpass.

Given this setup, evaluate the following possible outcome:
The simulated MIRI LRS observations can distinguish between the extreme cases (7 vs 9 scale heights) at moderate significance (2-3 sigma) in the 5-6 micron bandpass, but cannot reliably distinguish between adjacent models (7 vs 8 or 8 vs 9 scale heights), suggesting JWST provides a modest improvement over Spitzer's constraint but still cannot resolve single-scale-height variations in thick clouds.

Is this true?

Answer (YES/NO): NO